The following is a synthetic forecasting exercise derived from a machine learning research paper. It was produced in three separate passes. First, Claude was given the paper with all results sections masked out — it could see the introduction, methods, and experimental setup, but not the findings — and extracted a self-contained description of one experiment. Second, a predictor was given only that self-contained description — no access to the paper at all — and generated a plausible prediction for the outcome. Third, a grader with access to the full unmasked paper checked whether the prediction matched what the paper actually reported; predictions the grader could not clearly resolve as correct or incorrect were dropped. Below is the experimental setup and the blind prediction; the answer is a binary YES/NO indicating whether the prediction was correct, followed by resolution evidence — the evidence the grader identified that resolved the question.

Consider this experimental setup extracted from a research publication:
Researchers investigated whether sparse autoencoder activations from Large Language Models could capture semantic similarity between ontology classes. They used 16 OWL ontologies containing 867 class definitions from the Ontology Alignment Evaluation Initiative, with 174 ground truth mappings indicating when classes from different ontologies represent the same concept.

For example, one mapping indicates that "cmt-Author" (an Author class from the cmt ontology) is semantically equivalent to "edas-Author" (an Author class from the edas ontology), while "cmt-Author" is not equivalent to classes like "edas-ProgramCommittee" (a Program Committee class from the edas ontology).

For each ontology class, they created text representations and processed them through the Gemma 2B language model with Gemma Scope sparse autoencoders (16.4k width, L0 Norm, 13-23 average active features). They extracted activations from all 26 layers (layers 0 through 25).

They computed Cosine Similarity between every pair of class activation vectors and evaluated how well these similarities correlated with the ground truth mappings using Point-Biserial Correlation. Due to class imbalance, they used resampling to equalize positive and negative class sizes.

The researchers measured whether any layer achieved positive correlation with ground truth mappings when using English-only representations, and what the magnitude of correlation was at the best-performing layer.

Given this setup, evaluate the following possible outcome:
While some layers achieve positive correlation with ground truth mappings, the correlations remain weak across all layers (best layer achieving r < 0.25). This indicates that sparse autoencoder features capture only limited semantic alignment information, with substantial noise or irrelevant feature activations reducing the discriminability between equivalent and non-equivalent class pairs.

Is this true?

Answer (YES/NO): YES